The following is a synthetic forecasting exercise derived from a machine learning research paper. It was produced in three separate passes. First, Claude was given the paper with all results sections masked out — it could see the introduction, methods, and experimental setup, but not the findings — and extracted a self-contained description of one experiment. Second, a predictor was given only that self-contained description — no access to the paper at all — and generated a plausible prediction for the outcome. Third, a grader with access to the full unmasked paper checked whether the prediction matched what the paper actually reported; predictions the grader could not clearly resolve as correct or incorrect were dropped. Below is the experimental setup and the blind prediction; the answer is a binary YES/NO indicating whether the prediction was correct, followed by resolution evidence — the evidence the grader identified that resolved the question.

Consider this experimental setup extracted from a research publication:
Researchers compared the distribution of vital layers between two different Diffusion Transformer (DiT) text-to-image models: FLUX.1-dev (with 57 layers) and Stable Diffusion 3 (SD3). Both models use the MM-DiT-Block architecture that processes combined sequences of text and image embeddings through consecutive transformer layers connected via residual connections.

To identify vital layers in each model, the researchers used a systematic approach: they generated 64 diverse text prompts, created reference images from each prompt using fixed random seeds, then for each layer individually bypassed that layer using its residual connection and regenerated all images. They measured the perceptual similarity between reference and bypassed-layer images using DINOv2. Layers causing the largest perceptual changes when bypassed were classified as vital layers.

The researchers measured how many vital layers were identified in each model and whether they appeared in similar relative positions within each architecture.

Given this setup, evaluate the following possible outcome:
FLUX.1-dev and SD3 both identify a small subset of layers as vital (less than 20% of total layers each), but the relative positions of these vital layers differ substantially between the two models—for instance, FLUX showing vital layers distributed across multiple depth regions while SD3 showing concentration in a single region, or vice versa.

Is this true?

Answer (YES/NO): YES